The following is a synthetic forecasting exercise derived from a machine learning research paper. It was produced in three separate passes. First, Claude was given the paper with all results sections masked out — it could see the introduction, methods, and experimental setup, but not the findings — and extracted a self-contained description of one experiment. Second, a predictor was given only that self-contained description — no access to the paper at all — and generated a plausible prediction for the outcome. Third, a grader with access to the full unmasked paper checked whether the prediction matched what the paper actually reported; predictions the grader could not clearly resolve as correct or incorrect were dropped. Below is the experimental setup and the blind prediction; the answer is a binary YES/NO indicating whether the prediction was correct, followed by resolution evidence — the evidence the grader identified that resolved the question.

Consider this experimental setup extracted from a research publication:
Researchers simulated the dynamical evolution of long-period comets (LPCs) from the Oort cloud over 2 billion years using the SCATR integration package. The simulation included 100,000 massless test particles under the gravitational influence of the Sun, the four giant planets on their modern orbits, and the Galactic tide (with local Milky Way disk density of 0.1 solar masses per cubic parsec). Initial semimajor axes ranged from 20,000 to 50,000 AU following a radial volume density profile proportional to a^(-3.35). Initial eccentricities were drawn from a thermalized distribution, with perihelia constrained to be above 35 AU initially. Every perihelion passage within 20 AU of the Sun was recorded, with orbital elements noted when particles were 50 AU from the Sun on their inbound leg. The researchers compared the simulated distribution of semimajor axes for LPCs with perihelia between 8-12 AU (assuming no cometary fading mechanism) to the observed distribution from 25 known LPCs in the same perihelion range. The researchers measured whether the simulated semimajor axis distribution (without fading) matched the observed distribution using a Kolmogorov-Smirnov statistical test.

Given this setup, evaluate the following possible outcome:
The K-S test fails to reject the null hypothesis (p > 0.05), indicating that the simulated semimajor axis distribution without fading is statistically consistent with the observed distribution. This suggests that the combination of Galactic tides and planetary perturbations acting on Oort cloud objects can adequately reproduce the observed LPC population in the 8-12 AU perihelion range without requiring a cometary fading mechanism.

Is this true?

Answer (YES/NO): NO